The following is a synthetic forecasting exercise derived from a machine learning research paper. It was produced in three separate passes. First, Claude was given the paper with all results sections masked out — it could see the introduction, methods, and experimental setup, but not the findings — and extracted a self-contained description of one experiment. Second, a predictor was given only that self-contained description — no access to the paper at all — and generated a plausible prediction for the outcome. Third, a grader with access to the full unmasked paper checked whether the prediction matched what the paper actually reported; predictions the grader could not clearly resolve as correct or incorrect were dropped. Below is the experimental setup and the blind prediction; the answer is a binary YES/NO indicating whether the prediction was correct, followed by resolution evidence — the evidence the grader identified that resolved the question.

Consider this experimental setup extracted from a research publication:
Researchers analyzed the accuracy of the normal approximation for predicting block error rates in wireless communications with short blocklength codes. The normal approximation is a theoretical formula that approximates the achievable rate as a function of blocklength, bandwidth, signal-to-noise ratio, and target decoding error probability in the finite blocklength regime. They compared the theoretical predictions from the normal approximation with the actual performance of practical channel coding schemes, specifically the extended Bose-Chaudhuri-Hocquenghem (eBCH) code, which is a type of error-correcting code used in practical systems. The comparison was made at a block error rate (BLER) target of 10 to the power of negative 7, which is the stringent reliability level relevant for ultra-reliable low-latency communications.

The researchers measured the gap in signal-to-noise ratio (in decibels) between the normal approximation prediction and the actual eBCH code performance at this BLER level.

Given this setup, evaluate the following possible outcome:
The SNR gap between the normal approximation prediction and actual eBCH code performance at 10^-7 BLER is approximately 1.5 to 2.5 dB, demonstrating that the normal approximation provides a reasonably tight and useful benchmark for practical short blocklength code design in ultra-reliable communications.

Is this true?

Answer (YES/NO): NO